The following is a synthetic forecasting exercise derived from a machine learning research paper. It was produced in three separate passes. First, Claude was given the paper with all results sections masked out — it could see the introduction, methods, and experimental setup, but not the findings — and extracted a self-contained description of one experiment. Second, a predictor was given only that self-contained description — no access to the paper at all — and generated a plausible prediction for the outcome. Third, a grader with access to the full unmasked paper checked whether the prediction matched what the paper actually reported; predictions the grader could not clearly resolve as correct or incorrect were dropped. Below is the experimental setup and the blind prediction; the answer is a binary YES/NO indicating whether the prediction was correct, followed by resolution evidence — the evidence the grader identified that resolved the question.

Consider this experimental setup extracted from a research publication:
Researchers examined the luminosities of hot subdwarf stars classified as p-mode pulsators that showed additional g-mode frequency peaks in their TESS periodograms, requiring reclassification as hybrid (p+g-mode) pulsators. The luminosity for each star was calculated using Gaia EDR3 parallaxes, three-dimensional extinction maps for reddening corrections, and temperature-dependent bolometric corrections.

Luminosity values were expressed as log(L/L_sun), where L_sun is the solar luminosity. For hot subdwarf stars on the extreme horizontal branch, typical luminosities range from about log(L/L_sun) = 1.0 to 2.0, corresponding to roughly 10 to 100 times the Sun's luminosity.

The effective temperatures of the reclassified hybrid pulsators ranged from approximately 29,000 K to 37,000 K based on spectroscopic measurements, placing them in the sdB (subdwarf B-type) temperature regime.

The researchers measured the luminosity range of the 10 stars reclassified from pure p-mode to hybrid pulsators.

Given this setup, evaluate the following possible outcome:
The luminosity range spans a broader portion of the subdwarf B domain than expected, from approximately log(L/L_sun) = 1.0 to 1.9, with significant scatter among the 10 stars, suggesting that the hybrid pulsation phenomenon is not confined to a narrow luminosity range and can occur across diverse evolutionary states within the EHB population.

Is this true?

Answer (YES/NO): NO